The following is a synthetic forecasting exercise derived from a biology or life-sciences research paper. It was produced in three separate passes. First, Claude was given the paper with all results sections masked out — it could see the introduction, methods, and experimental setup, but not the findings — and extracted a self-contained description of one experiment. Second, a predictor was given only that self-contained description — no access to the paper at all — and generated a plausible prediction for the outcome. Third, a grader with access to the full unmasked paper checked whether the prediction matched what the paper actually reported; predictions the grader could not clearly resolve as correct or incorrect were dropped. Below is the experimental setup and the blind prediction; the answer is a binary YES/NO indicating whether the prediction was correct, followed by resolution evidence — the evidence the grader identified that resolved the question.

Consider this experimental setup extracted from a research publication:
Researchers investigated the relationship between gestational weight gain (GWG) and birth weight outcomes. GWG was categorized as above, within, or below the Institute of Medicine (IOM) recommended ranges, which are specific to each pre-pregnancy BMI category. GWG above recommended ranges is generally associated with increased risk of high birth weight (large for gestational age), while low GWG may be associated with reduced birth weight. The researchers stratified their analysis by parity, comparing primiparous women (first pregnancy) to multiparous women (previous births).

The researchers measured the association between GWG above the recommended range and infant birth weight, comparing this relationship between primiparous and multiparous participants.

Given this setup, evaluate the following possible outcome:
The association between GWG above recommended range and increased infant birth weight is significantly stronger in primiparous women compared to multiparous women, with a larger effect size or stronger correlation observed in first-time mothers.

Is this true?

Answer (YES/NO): NO